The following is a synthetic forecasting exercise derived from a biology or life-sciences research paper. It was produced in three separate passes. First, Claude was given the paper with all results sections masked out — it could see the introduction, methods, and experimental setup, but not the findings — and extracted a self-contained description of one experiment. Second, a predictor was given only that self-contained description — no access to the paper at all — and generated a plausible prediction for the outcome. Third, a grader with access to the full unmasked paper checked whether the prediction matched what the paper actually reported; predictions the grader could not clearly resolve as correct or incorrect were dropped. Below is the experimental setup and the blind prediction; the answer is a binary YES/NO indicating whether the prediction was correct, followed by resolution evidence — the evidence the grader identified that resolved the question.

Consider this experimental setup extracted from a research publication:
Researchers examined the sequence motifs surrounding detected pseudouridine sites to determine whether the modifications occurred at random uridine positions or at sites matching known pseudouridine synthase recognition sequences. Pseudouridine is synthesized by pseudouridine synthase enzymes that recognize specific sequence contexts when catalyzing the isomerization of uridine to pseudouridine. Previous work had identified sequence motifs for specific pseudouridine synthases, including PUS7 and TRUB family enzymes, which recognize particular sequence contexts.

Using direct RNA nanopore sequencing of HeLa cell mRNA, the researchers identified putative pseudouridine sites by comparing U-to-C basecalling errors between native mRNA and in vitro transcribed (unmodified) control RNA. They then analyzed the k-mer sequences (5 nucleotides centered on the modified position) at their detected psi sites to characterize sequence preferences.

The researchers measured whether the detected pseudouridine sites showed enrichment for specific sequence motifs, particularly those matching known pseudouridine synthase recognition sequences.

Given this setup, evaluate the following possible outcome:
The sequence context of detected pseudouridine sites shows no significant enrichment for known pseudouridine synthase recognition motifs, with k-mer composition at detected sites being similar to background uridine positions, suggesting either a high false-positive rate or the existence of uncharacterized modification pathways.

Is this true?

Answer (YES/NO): NO